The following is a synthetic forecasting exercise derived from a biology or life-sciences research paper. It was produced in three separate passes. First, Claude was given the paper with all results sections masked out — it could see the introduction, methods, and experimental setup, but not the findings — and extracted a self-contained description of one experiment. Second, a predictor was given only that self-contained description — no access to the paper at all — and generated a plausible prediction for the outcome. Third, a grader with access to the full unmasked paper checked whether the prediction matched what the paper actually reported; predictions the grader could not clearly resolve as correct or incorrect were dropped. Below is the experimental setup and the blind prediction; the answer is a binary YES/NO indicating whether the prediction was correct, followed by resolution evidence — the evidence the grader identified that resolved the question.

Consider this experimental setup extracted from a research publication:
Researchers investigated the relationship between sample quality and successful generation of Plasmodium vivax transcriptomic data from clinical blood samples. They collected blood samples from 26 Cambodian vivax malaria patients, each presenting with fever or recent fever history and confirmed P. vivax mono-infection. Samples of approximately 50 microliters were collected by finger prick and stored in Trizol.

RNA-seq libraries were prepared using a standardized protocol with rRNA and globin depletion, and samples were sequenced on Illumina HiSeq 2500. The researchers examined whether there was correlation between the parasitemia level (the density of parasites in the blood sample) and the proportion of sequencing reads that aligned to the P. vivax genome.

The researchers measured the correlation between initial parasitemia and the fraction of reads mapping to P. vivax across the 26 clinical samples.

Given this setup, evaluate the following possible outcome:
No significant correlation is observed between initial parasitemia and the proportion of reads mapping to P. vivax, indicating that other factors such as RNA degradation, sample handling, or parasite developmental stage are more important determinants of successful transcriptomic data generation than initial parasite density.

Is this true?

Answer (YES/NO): YES